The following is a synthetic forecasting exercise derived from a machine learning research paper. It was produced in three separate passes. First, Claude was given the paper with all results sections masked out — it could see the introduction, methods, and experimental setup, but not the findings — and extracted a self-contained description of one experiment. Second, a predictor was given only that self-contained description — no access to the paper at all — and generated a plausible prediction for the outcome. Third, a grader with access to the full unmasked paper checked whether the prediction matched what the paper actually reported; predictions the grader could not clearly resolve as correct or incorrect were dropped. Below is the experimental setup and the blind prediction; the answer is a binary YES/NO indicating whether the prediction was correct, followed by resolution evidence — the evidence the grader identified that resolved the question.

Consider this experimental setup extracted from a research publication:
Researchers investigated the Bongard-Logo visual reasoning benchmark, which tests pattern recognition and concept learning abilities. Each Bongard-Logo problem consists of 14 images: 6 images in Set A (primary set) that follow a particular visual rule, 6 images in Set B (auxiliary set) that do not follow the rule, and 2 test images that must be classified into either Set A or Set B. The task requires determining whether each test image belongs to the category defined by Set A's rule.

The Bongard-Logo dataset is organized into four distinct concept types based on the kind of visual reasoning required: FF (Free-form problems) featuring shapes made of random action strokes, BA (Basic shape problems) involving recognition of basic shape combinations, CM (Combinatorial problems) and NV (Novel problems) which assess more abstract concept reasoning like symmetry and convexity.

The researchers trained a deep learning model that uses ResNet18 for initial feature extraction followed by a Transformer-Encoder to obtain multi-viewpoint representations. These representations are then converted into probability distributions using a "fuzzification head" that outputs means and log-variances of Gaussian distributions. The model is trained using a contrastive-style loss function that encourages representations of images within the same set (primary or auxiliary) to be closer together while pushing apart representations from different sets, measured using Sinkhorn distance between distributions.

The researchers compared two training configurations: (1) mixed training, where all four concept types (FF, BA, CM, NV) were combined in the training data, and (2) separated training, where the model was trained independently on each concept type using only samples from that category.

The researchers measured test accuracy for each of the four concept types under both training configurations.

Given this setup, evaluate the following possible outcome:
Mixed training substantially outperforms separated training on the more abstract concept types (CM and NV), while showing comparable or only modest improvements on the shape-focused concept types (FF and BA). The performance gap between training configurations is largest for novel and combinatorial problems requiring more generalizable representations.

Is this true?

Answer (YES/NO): NO